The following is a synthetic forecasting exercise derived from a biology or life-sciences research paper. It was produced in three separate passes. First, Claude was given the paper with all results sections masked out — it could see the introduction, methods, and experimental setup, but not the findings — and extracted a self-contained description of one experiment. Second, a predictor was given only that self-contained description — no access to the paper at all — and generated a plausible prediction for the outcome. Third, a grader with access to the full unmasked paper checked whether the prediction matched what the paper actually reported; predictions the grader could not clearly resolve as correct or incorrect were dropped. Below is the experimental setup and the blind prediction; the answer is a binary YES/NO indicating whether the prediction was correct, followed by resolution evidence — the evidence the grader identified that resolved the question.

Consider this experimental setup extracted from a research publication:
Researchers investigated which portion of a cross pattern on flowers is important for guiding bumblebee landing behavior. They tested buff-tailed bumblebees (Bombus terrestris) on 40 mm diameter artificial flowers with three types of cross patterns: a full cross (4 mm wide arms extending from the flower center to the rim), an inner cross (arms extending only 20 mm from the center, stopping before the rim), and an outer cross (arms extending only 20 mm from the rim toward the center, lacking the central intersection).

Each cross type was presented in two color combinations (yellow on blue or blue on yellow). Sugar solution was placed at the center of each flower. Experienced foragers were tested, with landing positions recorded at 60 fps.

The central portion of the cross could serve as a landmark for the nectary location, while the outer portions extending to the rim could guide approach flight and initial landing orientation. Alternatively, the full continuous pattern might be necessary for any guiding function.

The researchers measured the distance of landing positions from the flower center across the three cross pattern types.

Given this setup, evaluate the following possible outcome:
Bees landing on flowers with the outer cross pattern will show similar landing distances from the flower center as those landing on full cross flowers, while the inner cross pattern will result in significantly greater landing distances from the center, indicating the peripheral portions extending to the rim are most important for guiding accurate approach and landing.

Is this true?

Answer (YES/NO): NO